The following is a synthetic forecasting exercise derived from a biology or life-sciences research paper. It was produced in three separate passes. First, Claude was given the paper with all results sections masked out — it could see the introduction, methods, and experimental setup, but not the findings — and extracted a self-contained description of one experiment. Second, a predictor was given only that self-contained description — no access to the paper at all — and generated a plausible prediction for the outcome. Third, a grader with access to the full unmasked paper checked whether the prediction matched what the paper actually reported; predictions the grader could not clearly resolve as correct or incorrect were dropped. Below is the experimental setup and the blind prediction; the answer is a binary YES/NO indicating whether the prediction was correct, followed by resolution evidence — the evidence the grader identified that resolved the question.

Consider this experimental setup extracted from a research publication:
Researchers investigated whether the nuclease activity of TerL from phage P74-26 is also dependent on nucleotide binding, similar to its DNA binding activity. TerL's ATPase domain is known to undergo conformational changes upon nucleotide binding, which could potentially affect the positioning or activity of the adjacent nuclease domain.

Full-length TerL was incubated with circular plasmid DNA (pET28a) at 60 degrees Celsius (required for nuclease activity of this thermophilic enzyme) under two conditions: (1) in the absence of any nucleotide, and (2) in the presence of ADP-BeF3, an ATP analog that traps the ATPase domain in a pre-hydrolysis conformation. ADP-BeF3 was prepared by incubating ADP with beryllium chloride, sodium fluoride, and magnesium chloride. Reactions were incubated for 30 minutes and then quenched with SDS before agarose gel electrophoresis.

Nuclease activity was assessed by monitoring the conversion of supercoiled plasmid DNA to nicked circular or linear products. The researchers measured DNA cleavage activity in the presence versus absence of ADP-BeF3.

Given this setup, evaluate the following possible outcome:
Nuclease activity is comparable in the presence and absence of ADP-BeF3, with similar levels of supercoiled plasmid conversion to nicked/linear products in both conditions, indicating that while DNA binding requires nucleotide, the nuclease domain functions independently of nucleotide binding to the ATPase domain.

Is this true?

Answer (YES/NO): NO